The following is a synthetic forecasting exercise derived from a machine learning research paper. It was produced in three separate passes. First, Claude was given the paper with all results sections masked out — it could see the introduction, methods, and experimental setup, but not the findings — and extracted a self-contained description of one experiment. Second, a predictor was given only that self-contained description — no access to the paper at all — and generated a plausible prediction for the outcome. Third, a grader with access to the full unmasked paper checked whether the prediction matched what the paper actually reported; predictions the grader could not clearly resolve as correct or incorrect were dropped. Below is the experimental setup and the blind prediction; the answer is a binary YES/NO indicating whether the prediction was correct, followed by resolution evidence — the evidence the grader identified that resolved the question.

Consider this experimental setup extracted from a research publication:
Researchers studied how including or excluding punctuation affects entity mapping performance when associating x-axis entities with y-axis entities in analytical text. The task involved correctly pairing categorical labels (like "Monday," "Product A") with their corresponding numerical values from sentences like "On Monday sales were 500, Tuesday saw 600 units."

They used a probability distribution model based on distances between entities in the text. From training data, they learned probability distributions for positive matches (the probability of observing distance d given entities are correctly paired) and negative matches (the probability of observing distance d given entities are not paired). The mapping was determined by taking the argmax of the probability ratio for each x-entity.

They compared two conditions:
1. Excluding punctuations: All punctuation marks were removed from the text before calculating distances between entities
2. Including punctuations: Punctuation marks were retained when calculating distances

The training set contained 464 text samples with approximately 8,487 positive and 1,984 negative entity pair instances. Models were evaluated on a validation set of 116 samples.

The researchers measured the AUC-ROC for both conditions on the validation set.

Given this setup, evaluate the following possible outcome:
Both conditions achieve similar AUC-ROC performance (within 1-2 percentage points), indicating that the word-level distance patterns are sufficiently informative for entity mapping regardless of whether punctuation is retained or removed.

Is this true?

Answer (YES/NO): NO